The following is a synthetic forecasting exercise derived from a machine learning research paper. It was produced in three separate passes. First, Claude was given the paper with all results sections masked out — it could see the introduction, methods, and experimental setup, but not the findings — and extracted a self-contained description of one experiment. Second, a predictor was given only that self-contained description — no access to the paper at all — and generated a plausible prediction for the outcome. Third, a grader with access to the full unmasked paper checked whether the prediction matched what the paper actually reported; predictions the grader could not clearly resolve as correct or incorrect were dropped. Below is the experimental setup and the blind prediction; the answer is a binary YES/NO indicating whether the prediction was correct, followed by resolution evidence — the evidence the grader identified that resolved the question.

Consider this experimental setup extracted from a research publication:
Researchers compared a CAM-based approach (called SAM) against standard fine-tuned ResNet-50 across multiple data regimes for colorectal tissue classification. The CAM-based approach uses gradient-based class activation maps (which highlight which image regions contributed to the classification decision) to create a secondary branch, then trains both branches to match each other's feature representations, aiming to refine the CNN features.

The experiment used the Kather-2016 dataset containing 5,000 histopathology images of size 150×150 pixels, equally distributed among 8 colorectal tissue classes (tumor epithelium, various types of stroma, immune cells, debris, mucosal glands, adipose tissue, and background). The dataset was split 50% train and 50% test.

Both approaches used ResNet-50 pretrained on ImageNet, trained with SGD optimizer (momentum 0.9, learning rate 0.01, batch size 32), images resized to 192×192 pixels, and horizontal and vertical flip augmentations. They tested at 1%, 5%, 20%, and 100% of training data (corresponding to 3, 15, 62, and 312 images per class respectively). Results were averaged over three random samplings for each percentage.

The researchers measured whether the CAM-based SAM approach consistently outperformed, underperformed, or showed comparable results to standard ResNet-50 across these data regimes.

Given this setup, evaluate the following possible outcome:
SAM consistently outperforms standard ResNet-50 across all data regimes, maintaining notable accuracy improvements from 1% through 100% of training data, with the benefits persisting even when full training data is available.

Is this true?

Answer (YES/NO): NO